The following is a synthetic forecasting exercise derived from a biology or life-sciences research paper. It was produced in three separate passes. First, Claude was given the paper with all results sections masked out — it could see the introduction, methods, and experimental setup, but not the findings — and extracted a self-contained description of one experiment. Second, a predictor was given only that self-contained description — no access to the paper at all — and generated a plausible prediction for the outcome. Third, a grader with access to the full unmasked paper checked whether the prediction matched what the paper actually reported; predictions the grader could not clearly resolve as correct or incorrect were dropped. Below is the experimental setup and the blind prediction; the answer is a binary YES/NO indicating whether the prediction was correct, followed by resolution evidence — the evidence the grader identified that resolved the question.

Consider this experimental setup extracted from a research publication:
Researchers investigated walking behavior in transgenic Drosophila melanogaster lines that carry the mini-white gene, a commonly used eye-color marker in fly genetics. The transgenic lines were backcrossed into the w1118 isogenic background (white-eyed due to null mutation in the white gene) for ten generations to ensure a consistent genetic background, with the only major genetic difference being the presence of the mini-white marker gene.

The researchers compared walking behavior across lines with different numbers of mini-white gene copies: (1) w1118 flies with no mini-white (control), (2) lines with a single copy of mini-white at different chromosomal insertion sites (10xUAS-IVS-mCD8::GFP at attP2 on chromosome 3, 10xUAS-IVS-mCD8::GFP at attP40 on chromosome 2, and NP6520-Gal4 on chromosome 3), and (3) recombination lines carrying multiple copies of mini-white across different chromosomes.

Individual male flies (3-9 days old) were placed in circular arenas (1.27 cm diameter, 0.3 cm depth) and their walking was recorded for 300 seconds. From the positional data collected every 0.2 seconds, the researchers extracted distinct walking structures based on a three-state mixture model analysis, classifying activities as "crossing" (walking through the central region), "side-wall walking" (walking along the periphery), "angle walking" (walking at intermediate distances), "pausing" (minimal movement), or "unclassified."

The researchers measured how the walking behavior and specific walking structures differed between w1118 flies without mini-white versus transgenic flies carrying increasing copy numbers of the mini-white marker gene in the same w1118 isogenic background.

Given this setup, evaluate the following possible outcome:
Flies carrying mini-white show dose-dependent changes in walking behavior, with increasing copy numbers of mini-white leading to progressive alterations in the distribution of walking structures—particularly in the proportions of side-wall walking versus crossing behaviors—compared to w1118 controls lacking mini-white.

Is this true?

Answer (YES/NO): NO